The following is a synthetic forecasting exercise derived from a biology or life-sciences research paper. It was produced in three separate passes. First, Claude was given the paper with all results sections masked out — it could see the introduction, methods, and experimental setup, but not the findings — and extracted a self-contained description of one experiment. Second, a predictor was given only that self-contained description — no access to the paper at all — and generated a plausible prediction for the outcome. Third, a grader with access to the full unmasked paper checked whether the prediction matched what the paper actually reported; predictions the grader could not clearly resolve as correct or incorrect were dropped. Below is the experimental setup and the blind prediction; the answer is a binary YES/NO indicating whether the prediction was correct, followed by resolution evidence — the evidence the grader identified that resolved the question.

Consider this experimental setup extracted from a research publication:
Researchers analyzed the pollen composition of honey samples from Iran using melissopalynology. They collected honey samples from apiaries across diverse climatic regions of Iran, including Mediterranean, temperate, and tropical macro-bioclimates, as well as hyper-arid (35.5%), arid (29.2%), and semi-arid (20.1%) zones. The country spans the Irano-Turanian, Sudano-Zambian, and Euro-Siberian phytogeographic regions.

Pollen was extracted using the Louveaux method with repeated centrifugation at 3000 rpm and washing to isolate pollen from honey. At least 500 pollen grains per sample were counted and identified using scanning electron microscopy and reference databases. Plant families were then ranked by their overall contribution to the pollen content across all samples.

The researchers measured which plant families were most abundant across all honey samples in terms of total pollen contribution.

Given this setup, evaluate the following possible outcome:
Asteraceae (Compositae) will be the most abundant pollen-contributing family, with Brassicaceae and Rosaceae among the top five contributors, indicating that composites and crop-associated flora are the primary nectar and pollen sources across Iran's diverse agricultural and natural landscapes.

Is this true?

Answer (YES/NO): NO